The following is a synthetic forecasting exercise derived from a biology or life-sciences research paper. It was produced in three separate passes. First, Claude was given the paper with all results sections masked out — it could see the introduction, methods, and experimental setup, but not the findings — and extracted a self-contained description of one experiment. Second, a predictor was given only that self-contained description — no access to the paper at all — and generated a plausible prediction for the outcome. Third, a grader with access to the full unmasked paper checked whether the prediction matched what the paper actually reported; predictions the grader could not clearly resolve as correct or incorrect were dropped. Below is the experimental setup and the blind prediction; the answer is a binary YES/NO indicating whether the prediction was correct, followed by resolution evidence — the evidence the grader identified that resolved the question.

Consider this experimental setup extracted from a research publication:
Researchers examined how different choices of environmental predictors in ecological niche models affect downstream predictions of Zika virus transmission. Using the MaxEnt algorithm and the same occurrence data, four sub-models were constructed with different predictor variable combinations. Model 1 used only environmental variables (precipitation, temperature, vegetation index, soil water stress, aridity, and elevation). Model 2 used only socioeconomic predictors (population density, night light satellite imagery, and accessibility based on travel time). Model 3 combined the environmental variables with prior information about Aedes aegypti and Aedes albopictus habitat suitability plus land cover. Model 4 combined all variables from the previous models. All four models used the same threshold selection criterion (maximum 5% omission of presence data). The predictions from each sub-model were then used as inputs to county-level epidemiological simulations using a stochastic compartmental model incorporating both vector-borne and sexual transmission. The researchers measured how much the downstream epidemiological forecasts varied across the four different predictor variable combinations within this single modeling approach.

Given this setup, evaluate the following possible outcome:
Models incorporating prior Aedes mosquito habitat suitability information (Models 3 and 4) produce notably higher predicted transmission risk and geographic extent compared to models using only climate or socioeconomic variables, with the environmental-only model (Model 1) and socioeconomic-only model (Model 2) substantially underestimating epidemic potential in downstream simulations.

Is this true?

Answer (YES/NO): NO